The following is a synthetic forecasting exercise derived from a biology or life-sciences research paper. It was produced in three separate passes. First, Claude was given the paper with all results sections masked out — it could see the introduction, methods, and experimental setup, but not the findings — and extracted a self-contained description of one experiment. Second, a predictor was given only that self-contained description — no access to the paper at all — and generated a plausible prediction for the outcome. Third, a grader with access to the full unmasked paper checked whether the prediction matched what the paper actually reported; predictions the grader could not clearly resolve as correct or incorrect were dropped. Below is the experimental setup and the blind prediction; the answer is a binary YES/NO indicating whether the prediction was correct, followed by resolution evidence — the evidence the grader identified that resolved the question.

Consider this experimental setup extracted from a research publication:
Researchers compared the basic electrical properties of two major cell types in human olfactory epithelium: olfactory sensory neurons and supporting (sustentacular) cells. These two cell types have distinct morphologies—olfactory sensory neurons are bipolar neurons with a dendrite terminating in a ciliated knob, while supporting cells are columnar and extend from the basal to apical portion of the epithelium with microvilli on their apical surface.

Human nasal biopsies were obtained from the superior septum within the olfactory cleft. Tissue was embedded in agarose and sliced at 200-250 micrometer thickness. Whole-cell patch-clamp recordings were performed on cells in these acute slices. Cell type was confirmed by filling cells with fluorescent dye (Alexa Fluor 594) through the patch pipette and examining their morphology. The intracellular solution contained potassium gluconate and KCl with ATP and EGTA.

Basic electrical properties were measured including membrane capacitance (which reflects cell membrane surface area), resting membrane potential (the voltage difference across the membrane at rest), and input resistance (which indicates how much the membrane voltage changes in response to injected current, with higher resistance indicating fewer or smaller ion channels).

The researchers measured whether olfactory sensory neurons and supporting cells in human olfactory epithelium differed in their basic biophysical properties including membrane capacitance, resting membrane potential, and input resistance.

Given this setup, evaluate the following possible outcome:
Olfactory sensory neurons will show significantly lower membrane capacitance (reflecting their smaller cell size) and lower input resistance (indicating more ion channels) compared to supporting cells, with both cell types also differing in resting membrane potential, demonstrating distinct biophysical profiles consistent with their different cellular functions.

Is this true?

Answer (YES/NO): NO